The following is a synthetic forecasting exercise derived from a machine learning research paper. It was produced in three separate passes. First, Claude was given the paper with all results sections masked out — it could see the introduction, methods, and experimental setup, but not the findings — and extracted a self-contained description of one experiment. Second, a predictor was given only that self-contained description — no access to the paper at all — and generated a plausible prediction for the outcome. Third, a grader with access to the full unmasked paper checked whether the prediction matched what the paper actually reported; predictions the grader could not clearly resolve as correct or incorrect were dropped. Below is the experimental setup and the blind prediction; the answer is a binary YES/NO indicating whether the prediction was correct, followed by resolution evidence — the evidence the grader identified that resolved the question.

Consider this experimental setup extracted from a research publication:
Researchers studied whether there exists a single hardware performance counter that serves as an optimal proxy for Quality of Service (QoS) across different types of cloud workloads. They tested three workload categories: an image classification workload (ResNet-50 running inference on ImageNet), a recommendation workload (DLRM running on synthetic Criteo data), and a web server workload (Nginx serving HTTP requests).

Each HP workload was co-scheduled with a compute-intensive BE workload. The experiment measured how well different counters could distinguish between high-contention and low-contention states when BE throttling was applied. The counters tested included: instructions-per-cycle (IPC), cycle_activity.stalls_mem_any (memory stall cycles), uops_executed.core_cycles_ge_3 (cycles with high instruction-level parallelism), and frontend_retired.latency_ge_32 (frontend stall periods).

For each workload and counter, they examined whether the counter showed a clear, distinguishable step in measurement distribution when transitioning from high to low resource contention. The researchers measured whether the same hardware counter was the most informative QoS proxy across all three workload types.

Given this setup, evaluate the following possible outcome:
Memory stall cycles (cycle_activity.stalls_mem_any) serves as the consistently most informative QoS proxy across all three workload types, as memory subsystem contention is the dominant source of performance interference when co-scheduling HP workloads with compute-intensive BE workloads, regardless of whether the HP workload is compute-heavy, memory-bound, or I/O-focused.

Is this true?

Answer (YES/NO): NO